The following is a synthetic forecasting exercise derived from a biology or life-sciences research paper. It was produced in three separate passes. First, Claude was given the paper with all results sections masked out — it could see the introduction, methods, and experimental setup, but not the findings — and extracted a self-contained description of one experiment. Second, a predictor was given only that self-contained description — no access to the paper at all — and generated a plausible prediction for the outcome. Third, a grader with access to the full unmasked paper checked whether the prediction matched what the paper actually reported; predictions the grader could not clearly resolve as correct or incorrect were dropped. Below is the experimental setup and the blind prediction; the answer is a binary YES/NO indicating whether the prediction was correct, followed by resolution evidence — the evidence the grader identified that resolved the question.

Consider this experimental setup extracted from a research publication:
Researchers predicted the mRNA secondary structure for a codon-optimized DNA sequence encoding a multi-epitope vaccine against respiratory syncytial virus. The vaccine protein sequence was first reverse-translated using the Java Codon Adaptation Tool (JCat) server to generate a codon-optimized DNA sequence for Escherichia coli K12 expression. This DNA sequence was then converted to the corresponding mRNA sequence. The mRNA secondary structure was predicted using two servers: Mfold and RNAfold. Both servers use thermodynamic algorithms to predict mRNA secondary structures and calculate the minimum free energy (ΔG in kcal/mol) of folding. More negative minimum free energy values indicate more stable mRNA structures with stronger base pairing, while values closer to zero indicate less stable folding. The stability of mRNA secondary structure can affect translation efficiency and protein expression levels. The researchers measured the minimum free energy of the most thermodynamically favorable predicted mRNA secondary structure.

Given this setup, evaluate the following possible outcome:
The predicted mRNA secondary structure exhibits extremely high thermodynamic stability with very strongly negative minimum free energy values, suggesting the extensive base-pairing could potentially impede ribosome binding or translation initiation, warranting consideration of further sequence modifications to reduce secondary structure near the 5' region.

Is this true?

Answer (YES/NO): NO